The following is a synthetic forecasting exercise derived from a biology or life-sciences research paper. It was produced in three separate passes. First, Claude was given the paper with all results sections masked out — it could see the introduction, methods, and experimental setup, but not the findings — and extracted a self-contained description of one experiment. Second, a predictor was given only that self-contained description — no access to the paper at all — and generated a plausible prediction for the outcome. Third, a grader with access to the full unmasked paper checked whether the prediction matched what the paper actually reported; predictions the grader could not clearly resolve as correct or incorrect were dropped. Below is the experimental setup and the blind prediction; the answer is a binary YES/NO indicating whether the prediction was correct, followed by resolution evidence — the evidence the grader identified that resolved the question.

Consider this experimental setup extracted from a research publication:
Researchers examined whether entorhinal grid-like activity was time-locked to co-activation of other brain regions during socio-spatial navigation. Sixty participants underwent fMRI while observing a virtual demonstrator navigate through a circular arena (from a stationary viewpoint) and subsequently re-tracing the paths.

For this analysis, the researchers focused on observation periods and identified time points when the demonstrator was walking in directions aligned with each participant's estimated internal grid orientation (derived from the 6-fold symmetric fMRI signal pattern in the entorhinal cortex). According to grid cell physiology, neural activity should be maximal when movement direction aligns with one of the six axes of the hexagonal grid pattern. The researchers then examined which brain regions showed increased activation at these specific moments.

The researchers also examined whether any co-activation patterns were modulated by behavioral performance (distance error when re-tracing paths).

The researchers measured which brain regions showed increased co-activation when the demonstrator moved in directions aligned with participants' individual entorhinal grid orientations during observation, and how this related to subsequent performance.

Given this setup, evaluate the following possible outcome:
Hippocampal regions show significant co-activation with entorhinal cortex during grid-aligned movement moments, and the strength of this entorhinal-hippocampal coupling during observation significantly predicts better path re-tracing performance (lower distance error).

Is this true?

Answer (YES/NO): NO